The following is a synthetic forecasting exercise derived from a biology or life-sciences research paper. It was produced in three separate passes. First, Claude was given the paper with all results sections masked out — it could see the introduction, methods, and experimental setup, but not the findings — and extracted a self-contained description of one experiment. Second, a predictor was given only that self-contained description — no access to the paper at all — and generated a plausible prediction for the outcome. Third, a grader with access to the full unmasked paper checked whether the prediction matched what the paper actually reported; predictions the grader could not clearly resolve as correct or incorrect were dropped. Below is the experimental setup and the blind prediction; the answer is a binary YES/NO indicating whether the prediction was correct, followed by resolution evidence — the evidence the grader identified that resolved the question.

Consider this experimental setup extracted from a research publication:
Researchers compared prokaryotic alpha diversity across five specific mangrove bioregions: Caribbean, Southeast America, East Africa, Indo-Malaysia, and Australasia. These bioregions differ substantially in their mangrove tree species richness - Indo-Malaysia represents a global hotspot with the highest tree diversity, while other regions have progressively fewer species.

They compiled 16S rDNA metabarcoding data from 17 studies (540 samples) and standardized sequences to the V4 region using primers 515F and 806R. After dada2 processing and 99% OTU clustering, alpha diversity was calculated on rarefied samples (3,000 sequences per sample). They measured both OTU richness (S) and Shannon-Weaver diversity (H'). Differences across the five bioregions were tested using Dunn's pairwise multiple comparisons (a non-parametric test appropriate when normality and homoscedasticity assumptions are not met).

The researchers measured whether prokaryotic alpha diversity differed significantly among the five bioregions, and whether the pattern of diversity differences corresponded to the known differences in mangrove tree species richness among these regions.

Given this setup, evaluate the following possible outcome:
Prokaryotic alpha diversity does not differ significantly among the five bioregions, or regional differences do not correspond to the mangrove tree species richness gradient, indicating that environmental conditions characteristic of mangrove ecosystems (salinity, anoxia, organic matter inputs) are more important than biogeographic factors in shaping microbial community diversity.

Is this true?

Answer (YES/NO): NO